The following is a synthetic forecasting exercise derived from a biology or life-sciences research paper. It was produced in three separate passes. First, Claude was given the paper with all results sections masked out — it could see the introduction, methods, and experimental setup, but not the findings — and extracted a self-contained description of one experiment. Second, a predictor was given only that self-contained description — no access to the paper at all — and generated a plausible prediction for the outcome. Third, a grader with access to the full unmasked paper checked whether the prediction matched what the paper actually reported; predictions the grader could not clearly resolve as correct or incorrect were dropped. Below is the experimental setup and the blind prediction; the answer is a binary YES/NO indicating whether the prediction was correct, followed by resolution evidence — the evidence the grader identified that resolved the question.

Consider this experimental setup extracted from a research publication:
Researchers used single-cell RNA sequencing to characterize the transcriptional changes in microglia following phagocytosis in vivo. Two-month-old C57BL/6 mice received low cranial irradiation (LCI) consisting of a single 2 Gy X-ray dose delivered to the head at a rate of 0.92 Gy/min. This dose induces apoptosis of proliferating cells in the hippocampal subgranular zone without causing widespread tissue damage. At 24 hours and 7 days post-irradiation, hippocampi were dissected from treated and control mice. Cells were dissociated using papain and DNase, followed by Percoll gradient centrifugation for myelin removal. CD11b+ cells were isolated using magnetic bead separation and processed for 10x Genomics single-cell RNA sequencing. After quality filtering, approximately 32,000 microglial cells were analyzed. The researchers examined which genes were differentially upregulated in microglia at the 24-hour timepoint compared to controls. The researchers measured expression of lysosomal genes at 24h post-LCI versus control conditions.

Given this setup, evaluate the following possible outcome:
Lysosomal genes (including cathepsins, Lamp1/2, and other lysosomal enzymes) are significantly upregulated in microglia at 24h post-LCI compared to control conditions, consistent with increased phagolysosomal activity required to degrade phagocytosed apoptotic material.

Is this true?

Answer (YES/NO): YES